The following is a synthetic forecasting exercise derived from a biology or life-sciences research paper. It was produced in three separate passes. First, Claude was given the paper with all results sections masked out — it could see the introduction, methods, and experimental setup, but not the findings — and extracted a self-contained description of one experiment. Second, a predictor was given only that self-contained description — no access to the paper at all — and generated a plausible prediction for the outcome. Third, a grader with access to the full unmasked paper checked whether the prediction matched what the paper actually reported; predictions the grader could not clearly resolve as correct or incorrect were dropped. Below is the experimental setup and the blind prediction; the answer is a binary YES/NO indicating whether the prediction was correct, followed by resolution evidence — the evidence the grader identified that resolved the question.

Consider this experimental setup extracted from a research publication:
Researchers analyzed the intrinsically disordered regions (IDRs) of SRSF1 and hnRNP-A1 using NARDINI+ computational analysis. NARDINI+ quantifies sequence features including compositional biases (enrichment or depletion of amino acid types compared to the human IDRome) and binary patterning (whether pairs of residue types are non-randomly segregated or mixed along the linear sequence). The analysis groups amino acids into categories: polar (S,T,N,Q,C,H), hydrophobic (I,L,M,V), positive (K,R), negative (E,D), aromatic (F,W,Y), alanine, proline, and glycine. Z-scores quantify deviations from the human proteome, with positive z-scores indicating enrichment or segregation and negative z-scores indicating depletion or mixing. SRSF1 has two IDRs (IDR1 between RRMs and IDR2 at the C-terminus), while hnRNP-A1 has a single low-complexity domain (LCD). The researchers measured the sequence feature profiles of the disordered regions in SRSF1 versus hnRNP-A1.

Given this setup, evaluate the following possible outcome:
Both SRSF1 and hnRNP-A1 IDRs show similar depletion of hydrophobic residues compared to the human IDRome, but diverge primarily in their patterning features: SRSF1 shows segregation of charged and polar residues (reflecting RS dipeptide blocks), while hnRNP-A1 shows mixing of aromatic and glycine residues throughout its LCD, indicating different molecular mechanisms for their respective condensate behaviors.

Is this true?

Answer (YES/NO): NO